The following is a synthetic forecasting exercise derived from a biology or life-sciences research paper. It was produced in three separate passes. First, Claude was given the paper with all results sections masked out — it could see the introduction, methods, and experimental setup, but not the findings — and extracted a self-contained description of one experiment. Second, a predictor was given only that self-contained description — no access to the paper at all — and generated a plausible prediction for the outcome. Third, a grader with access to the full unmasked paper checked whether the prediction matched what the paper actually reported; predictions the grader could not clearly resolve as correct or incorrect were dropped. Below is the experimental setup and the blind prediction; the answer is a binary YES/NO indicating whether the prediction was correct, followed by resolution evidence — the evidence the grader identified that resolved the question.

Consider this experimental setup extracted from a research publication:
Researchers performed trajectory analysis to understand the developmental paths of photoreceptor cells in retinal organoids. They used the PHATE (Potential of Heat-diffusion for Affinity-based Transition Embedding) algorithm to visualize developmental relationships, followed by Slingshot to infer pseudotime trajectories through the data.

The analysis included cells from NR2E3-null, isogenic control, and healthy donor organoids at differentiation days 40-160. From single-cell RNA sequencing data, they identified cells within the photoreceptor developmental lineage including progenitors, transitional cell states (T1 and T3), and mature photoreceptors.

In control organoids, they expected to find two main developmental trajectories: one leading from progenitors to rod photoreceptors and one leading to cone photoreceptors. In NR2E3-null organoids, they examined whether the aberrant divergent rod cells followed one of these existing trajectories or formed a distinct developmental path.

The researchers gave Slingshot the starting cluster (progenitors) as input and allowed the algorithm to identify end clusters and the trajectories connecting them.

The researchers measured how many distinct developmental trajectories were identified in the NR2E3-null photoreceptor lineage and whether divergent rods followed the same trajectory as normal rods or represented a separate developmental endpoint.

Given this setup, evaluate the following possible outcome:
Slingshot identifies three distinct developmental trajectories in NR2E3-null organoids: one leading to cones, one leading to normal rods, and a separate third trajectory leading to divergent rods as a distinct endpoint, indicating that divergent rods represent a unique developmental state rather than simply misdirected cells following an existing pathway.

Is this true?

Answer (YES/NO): YES